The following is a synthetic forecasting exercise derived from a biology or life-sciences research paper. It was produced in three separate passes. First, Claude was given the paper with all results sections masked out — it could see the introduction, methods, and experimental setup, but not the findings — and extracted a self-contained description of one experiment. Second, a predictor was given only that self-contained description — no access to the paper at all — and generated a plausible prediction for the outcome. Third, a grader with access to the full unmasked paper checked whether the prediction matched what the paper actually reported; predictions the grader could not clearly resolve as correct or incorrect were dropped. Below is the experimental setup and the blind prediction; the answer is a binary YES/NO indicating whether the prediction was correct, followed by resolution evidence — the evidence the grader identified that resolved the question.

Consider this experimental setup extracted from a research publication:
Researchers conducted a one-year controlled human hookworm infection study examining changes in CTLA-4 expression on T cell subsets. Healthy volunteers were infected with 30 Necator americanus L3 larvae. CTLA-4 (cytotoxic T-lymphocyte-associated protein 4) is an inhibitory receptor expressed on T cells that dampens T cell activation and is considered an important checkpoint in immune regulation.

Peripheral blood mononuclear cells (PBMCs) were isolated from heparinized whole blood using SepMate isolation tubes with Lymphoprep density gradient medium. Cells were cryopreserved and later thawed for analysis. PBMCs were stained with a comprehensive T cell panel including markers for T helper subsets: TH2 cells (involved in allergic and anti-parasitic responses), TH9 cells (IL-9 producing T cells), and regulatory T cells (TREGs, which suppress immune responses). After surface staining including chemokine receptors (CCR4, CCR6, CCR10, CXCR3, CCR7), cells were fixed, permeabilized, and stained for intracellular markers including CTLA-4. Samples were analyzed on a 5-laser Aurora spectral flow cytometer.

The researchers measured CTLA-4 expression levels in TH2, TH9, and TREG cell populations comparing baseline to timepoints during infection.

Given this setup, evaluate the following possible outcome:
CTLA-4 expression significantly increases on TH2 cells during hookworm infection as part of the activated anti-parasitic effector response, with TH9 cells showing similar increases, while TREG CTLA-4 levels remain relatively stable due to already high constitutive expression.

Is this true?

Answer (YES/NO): NO